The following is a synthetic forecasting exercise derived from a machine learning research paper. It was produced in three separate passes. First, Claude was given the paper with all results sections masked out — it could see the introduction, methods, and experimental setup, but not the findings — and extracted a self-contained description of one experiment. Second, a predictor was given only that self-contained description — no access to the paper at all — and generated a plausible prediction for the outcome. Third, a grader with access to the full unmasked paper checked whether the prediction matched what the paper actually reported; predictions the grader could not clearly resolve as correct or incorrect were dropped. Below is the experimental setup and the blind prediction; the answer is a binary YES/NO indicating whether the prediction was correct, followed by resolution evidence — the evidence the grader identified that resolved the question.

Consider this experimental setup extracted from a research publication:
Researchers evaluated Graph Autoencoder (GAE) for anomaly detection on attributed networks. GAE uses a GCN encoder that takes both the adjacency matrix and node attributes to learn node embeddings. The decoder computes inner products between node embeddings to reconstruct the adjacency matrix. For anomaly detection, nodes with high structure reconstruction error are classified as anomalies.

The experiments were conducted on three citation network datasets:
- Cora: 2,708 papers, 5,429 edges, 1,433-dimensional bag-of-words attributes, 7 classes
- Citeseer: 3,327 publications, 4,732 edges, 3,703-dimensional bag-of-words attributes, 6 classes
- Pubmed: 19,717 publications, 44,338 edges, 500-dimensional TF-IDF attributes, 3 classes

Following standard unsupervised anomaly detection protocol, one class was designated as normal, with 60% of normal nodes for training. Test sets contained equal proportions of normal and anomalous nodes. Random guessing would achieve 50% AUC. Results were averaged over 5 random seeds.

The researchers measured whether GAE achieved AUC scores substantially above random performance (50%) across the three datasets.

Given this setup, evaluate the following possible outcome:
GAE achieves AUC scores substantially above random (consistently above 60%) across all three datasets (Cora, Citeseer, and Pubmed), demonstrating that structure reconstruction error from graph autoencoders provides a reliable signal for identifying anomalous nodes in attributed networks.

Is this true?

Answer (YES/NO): NO